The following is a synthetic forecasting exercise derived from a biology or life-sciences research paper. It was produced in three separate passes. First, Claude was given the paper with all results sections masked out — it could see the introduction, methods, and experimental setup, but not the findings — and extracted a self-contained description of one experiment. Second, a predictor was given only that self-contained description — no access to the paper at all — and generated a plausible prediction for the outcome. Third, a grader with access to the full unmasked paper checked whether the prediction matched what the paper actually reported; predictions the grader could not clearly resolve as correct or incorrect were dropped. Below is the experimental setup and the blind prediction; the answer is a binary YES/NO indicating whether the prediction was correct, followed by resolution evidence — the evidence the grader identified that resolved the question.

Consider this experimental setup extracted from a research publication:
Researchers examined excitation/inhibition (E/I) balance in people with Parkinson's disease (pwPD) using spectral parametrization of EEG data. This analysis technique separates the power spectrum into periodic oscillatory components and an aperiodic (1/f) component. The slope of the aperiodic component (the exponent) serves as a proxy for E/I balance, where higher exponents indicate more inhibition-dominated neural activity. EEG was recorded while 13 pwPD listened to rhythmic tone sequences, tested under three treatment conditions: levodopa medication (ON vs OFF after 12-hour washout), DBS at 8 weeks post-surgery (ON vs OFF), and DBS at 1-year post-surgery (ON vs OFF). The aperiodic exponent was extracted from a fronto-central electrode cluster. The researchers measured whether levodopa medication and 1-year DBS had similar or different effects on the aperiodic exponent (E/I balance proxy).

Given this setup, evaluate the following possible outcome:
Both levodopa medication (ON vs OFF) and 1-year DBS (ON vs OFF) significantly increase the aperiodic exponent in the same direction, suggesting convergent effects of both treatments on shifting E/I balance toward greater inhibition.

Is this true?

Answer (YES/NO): NO